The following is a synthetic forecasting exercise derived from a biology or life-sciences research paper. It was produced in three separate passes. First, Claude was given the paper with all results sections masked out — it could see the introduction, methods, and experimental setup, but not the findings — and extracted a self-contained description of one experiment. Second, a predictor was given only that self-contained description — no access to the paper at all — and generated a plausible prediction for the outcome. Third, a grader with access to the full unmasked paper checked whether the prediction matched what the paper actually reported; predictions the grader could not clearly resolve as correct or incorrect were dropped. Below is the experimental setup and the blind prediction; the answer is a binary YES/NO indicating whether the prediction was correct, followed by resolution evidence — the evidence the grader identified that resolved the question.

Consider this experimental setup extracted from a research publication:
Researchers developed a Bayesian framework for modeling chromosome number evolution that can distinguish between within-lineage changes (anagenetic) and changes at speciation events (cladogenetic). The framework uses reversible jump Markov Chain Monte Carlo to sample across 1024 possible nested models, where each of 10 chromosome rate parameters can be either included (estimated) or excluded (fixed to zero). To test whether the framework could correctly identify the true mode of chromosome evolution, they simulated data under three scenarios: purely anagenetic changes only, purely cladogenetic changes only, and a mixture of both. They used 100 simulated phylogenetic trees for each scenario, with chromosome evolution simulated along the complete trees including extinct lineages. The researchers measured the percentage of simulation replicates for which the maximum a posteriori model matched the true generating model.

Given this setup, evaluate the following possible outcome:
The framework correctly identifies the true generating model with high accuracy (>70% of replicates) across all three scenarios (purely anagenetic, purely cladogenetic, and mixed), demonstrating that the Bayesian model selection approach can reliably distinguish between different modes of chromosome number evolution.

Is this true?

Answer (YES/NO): NO